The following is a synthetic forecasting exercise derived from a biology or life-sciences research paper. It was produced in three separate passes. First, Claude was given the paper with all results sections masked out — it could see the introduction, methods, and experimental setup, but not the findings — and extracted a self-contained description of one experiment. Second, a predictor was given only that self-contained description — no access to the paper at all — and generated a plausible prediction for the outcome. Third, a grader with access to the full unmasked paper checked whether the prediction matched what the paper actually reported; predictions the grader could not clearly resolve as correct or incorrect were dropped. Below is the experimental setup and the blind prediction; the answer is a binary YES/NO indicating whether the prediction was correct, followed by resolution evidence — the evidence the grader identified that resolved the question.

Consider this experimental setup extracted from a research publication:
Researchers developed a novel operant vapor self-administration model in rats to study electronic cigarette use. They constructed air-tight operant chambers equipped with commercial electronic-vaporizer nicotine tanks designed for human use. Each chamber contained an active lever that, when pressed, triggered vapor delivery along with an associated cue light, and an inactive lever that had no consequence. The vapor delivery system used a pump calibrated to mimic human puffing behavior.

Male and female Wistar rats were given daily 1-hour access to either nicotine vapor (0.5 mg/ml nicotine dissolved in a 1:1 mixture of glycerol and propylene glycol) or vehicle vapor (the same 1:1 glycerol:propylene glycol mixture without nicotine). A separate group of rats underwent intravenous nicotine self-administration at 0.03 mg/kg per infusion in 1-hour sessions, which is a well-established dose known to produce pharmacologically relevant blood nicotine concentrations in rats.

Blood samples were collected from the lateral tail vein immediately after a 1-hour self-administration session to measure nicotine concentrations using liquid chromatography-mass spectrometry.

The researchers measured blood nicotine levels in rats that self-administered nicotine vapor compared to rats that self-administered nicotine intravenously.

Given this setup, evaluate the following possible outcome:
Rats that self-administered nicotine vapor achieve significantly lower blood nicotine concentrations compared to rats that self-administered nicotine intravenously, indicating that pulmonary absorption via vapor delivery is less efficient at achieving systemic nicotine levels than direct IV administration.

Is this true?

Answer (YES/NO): NO